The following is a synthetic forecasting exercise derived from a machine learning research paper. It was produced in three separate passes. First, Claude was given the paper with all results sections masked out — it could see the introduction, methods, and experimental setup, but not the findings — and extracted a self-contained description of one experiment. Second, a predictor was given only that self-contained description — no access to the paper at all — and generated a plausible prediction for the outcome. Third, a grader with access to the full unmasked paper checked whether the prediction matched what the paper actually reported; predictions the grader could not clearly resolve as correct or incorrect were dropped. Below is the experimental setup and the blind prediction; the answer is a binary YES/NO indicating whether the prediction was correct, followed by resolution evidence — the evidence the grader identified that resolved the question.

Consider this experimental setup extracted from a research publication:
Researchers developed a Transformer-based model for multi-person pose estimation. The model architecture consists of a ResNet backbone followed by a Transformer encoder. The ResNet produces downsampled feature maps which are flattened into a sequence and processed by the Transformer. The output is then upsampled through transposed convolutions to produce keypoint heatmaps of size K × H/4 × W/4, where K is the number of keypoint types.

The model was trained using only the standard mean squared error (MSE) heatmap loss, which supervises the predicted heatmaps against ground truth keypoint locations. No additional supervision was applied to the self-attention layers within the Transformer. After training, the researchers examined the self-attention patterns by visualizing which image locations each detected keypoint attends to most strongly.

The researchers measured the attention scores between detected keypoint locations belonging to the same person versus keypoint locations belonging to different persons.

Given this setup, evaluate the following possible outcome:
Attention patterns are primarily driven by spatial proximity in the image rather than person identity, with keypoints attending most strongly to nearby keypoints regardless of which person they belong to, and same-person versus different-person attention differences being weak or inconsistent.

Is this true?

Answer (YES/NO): NO